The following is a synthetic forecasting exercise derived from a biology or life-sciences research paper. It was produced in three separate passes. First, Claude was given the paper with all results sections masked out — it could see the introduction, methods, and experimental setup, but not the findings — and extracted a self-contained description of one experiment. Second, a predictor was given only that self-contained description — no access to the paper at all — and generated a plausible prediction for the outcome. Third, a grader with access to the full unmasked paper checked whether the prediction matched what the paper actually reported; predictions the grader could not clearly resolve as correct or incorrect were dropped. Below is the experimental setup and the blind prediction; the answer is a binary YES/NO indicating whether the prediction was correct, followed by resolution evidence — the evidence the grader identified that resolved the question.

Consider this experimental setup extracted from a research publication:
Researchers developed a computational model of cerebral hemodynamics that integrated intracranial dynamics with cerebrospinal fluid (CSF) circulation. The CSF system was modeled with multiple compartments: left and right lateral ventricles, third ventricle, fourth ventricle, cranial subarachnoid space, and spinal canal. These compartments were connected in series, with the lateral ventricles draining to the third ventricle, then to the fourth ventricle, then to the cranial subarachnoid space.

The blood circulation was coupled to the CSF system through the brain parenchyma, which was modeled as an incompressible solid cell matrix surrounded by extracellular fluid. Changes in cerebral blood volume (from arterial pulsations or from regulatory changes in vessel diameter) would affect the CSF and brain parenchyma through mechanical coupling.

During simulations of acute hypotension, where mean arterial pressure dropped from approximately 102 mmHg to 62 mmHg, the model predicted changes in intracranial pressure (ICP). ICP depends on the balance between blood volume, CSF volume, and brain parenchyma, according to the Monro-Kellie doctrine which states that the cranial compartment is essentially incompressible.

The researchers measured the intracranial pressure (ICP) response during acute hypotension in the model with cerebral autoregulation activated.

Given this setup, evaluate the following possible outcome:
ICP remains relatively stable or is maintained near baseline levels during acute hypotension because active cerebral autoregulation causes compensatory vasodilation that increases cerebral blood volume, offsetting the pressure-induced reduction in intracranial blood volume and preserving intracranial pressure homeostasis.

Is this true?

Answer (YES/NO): NO